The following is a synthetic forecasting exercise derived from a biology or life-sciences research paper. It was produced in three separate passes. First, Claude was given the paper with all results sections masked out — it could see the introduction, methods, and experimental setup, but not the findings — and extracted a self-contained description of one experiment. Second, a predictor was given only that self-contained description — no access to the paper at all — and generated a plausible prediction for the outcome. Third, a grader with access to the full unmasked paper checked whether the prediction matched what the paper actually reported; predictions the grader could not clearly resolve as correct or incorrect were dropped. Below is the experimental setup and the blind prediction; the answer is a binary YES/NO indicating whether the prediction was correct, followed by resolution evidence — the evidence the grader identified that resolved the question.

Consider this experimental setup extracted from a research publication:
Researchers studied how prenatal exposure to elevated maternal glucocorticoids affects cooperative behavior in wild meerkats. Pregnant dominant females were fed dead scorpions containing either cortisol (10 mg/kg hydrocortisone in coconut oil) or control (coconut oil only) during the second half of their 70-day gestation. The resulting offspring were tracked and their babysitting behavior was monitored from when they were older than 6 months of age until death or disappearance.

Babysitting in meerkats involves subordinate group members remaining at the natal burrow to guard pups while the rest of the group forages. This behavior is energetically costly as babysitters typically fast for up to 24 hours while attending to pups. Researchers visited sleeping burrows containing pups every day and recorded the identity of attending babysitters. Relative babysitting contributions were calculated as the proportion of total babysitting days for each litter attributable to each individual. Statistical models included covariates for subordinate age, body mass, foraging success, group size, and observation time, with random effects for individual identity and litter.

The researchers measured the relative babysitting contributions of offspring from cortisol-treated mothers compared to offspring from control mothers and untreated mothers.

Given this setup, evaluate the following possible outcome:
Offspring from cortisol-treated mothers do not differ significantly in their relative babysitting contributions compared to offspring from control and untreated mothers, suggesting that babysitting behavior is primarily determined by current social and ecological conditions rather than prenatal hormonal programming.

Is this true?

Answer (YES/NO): NO